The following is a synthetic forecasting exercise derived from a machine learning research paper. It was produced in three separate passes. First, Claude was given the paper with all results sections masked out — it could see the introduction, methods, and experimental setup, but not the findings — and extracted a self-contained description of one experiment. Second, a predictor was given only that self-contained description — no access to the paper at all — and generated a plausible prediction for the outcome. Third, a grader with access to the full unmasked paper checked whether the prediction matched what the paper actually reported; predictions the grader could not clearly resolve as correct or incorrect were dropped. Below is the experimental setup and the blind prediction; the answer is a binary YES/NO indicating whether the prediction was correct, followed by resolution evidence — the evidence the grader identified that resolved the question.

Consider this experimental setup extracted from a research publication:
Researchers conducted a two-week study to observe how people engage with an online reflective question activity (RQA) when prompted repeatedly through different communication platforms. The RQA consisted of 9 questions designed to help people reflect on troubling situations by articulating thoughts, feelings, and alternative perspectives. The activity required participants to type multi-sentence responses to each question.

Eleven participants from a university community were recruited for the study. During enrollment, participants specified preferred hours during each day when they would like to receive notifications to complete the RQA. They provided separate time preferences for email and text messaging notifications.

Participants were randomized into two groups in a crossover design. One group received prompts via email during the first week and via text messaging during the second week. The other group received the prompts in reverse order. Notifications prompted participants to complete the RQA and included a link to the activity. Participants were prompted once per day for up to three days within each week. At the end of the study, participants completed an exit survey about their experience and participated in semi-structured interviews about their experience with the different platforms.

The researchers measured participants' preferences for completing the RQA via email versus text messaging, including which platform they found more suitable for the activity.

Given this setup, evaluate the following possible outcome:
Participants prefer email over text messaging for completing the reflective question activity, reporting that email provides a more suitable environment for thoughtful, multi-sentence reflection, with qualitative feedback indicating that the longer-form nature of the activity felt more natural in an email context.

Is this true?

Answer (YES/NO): YES